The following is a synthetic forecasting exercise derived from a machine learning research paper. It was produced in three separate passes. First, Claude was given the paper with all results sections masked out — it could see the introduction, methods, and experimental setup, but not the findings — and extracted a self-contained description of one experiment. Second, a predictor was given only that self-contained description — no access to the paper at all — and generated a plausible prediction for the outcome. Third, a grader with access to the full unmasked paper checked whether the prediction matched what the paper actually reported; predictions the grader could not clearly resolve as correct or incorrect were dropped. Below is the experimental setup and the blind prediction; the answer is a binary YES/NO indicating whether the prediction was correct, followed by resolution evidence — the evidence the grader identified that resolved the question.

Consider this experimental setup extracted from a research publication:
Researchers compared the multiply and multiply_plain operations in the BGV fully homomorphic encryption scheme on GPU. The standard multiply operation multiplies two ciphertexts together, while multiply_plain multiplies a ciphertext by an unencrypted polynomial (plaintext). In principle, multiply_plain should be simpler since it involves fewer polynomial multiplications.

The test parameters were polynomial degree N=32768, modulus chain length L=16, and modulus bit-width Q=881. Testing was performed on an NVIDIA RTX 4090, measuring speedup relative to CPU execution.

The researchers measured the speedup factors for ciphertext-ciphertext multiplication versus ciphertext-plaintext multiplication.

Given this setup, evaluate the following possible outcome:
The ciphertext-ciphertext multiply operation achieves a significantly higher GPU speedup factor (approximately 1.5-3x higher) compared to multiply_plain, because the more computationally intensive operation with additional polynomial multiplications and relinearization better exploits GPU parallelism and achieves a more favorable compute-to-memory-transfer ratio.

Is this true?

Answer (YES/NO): NO